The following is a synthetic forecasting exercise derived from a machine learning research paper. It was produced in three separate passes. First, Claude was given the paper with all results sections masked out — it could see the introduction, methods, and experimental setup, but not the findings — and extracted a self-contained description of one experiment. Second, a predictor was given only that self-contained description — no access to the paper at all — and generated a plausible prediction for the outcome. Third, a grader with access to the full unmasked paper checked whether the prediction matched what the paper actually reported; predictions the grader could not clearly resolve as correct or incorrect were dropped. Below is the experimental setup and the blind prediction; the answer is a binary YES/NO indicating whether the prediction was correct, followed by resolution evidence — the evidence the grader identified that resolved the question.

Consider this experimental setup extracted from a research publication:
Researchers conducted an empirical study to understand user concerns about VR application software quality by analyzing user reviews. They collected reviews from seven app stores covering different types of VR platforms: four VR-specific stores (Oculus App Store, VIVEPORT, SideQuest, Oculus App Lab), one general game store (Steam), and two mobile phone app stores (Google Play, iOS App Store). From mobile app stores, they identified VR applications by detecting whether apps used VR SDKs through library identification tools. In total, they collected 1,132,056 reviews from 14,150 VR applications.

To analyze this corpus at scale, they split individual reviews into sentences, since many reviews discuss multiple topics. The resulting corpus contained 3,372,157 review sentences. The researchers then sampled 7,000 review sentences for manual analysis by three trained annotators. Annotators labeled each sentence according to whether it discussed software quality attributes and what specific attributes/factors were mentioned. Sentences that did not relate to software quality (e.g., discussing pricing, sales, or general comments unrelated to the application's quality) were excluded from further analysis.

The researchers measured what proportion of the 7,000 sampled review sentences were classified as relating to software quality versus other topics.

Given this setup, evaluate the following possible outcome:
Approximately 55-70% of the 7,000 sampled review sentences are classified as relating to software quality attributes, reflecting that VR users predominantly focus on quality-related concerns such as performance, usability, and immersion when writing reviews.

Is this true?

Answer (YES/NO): NO